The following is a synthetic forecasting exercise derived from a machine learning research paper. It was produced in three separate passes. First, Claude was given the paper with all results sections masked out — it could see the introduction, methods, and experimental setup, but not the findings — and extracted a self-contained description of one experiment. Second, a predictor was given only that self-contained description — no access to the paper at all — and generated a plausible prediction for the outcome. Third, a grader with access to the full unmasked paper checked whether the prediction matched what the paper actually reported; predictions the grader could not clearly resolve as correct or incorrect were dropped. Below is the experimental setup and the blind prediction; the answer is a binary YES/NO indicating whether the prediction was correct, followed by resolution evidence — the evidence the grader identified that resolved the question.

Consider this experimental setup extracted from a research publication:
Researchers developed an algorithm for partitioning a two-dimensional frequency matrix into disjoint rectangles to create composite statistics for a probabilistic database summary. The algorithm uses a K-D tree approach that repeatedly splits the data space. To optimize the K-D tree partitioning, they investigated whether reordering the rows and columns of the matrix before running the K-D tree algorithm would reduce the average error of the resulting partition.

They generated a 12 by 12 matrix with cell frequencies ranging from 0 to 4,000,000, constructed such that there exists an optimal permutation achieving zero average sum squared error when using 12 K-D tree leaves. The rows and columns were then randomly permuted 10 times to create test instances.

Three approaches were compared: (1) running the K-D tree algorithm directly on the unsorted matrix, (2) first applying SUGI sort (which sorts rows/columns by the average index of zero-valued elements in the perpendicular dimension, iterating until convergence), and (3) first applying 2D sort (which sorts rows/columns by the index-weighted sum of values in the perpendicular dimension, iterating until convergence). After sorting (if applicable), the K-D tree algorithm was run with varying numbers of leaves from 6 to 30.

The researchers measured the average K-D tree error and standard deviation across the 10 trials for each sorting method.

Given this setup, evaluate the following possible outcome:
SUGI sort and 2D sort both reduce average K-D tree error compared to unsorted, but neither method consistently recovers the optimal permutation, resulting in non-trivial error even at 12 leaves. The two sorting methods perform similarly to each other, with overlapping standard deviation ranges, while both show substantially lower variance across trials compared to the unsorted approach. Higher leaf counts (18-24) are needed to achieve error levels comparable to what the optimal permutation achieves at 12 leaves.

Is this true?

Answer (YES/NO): NO